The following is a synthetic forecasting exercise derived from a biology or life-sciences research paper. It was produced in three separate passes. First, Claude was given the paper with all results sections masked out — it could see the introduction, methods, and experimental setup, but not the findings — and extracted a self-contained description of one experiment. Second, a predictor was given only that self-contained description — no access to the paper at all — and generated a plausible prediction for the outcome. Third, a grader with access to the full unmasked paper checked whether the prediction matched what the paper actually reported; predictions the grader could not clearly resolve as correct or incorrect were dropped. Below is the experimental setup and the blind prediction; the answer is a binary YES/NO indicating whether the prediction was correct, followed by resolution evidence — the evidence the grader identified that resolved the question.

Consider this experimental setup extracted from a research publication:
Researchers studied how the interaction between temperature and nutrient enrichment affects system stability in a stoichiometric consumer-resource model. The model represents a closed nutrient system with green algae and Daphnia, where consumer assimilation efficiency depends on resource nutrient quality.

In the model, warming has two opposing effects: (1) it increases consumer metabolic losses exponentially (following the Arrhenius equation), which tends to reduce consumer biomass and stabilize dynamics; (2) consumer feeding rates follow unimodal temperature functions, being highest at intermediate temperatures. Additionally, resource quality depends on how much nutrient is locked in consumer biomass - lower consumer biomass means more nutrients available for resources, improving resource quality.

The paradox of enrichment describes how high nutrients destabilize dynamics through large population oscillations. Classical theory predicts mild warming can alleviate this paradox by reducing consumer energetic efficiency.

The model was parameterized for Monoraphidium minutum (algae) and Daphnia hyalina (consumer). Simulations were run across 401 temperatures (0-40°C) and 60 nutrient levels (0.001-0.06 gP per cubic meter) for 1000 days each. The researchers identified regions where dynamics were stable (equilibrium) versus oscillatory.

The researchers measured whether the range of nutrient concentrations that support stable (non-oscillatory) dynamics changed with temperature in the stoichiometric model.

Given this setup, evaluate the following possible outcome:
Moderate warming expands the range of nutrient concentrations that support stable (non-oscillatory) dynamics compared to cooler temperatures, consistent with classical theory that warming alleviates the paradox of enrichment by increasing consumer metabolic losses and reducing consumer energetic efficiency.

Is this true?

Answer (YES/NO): NO